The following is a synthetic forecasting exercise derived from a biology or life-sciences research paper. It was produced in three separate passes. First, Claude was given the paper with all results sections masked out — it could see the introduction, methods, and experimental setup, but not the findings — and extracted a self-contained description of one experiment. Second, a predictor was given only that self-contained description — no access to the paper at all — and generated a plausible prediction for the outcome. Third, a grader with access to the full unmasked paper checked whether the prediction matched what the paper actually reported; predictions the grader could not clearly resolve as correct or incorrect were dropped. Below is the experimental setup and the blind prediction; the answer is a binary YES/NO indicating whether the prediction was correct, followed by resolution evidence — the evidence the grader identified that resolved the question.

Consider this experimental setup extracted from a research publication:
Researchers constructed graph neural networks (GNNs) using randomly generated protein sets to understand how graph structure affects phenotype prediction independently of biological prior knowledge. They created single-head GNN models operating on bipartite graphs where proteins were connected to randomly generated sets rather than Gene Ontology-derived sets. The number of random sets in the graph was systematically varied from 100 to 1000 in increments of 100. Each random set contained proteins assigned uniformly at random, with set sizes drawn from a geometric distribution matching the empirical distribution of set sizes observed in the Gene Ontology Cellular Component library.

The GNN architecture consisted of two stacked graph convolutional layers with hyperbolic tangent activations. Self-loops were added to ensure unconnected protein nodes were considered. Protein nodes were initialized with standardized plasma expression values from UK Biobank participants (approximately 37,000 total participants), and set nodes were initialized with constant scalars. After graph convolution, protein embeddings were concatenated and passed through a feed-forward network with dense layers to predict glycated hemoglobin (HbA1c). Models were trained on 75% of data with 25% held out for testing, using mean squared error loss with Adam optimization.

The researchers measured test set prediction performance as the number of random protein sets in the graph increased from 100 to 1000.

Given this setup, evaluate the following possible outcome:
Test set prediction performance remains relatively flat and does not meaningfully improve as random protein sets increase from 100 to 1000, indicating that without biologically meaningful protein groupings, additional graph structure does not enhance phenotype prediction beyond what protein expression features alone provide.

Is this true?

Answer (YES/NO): NO